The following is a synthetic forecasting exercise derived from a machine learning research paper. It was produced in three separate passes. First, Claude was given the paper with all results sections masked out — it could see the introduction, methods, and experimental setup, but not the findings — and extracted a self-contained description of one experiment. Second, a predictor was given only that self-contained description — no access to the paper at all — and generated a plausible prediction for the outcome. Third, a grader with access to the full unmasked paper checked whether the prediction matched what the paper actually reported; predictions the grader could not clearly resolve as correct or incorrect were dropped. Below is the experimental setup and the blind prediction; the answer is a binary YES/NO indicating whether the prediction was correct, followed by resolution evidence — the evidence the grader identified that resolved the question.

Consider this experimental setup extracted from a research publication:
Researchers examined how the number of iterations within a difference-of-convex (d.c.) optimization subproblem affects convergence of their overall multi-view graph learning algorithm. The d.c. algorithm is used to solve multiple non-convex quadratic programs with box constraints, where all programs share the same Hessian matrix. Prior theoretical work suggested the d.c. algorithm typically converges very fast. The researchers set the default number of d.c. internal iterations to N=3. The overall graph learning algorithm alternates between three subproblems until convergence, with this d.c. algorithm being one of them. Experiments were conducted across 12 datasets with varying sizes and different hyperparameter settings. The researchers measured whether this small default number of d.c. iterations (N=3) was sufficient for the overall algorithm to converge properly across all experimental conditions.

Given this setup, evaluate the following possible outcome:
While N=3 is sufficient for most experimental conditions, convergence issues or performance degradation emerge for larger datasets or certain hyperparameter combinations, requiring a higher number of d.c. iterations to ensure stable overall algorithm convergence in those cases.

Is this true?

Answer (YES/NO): NO